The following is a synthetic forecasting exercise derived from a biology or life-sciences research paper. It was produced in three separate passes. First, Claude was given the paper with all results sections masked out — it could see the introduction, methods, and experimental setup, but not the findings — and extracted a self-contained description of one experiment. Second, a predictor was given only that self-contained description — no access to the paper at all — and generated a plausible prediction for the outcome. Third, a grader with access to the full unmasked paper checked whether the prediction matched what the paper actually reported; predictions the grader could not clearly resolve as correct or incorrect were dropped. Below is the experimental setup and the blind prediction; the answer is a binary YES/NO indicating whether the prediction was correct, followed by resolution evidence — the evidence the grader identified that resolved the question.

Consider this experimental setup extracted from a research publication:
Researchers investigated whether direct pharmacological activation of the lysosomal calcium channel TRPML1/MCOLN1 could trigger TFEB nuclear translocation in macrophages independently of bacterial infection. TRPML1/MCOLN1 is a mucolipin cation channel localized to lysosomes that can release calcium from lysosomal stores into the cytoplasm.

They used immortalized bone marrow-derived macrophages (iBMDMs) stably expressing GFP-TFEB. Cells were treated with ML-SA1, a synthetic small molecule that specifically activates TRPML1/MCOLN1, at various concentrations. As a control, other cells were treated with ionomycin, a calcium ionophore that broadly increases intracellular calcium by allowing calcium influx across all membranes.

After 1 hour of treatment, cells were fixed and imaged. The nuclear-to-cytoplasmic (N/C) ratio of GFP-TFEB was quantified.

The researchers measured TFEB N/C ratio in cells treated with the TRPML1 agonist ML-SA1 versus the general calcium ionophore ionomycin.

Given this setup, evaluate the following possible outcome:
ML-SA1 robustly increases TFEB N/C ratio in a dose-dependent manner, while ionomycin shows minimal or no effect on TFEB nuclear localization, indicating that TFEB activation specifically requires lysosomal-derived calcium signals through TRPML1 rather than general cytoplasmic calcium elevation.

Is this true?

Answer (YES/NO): NO